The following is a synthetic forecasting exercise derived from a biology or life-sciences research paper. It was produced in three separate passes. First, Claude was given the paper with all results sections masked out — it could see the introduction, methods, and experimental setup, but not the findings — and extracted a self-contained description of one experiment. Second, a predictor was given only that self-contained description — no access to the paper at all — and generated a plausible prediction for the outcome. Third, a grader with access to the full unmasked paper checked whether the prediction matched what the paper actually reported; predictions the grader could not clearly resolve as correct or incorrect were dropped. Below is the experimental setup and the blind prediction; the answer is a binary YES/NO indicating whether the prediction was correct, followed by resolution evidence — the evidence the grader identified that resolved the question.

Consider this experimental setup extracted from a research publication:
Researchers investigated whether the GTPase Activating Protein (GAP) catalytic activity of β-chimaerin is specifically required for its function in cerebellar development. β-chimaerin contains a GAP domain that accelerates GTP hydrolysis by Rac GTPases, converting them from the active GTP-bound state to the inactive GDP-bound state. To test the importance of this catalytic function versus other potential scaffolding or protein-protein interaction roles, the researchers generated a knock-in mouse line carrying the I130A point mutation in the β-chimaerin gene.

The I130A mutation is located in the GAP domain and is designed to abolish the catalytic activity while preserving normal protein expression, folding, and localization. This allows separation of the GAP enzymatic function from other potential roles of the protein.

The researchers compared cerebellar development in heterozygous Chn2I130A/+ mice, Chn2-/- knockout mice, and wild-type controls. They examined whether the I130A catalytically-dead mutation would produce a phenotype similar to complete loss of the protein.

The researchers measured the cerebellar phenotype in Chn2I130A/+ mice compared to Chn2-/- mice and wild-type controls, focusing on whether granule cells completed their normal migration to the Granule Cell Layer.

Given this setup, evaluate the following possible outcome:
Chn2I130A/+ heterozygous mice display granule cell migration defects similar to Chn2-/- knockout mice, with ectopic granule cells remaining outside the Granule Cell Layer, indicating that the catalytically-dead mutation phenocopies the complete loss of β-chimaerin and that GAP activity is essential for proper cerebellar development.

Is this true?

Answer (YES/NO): NO